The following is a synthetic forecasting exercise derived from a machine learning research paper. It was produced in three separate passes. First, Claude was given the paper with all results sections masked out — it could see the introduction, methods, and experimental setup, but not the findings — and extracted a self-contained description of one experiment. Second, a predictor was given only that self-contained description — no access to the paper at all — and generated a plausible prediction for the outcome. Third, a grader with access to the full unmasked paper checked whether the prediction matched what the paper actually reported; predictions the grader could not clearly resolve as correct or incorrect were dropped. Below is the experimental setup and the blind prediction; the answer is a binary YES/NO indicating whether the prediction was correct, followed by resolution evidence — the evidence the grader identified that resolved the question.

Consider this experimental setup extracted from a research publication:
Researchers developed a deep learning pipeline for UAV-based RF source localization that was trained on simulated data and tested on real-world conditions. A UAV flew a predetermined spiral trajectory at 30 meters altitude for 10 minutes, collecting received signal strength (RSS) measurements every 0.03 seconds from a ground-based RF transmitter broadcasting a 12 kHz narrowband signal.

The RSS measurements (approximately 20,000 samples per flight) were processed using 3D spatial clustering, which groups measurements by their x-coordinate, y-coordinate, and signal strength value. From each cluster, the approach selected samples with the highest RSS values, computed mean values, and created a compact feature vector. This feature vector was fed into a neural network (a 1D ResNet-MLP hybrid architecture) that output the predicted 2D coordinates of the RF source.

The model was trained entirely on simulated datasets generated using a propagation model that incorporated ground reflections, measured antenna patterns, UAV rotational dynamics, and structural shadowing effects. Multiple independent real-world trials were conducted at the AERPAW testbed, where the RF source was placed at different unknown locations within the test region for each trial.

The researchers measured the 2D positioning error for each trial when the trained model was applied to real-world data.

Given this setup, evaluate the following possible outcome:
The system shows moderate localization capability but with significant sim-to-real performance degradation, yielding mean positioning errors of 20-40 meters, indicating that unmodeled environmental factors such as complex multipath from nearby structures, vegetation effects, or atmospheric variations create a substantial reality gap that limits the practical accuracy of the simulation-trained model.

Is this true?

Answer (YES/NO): NO